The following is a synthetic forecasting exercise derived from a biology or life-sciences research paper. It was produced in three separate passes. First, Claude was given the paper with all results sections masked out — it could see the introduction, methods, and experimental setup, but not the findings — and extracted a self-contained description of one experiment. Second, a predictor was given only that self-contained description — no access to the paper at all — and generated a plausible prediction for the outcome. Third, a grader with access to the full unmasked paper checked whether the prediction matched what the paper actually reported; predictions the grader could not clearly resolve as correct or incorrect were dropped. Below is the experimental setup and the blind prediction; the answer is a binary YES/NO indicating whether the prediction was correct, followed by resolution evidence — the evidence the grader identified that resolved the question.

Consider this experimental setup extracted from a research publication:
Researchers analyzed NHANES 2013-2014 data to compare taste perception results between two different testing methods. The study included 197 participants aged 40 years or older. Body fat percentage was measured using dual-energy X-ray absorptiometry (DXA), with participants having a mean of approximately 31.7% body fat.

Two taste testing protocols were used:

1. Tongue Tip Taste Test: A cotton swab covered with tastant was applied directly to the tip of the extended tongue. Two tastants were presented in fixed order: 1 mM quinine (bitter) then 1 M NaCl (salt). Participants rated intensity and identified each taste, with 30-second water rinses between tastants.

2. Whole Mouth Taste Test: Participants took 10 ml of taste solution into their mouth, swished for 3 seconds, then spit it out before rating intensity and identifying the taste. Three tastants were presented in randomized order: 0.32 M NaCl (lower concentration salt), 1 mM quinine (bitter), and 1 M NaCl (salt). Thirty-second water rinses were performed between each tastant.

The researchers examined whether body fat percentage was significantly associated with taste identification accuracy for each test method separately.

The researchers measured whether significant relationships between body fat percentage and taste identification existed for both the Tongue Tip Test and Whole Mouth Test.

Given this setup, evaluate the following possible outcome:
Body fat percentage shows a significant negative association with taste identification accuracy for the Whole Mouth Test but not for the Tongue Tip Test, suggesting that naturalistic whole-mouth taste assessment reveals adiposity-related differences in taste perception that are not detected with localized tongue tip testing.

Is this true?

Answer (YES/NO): NO